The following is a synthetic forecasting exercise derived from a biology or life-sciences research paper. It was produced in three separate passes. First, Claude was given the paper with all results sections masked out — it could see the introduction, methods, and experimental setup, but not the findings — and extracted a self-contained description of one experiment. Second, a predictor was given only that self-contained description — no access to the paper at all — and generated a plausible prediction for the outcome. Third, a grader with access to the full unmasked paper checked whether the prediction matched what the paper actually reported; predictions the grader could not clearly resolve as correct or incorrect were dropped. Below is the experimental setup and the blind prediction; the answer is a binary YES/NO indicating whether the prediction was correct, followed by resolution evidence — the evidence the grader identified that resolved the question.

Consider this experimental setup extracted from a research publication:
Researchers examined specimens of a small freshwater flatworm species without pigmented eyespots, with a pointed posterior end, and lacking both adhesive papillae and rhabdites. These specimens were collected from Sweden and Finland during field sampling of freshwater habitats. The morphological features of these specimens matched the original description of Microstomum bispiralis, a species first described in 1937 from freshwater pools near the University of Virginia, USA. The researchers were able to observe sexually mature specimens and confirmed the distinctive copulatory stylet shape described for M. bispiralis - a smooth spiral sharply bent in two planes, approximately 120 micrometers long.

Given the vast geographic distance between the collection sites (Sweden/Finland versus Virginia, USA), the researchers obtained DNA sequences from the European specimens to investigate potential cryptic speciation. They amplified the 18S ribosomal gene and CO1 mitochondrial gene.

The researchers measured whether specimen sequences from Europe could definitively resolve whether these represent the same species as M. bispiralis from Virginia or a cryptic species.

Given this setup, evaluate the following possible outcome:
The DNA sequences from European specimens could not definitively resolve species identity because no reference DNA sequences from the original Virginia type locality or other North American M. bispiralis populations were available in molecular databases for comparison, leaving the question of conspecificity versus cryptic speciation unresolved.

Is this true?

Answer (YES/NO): YES